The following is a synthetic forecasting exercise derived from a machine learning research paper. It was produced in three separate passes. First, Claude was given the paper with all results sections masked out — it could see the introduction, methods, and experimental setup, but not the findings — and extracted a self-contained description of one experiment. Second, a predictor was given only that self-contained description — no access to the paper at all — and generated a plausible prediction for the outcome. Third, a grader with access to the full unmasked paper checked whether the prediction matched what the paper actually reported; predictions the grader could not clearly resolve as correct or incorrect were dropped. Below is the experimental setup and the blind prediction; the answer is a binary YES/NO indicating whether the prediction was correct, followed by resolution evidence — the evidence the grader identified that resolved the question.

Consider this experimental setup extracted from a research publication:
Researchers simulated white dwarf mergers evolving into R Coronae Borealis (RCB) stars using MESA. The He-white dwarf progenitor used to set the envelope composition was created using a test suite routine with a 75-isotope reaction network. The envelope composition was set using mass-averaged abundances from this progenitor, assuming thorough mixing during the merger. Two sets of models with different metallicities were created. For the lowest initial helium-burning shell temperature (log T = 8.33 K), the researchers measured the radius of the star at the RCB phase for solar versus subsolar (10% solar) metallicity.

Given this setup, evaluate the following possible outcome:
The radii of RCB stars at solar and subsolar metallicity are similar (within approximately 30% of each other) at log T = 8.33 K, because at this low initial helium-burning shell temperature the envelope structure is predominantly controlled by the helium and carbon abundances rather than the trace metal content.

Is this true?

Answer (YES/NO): NO